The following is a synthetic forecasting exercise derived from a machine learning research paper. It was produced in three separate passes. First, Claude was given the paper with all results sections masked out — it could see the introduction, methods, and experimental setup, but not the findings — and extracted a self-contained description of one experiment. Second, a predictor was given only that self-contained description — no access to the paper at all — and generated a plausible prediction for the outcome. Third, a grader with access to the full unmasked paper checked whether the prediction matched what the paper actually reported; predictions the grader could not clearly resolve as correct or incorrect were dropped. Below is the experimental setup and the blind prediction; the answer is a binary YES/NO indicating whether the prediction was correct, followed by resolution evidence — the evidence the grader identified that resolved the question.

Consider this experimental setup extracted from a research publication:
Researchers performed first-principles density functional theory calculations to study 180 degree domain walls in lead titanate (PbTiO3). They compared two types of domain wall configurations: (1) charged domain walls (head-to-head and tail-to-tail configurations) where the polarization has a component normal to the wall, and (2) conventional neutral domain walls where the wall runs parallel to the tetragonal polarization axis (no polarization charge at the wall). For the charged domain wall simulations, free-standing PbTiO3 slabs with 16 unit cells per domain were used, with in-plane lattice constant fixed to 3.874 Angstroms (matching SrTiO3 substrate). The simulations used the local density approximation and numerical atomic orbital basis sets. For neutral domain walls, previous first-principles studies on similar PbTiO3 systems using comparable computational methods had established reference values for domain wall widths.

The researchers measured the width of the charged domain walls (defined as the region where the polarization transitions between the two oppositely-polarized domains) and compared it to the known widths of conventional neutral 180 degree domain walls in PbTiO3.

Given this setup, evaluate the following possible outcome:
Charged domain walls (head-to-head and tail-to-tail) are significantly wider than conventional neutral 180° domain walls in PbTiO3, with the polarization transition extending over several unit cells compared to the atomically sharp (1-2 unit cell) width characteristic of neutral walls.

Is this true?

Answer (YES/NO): YES